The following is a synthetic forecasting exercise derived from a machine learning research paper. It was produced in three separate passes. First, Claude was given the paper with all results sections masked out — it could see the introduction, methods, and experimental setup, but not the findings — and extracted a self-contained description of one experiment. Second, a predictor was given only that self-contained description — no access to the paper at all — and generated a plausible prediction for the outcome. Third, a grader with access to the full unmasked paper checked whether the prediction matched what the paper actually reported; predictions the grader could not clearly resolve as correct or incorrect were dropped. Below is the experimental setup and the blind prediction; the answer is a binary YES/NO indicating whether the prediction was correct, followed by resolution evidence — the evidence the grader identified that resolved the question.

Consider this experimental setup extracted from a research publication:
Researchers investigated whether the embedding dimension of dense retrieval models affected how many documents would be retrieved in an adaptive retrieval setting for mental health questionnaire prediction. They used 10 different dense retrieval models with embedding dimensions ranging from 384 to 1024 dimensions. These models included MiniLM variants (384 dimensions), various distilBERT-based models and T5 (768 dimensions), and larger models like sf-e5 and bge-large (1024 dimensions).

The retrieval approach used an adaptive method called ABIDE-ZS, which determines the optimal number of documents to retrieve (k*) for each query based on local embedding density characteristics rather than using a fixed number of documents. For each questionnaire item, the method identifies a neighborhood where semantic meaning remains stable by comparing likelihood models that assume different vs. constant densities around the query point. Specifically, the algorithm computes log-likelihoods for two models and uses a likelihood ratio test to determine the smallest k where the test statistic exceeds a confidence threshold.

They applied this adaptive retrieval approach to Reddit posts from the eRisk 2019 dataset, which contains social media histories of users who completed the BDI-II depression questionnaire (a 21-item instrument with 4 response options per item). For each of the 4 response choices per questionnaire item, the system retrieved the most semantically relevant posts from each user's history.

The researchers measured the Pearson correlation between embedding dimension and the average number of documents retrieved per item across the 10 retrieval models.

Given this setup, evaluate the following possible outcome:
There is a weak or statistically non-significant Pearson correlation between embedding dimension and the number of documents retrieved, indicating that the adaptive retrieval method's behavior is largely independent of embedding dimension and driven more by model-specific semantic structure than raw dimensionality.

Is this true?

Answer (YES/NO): YES